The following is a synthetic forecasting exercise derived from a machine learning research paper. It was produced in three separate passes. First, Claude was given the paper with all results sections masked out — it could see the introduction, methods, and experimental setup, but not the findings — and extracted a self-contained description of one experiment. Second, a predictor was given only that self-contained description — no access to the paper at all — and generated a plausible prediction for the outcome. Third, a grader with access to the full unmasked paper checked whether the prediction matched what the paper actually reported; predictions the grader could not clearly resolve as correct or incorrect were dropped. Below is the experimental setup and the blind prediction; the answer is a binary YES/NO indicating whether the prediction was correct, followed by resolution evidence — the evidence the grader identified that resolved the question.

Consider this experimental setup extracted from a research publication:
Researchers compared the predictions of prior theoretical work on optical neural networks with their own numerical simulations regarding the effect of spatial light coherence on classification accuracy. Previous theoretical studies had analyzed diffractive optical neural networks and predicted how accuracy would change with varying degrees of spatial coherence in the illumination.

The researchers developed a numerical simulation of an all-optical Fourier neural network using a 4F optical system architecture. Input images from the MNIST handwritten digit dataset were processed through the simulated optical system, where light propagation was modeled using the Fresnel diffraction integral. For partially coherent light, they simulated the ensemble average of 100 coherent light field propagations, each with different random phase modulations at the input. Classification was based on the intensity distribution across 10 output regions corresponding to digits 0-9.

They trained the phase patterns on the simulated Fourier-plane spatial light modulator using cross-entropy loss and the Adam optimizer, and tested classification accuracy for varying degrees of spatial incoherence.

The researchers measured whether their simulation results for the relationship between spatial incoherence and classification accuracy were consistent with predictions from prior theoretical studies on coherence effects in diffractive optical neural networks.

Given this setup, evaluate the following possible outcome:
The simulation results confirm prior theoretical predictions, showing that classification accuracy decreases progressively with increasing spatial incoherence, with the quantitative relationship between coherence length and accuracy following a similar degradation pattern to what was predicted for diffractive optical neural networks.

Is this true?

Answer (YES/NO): YES